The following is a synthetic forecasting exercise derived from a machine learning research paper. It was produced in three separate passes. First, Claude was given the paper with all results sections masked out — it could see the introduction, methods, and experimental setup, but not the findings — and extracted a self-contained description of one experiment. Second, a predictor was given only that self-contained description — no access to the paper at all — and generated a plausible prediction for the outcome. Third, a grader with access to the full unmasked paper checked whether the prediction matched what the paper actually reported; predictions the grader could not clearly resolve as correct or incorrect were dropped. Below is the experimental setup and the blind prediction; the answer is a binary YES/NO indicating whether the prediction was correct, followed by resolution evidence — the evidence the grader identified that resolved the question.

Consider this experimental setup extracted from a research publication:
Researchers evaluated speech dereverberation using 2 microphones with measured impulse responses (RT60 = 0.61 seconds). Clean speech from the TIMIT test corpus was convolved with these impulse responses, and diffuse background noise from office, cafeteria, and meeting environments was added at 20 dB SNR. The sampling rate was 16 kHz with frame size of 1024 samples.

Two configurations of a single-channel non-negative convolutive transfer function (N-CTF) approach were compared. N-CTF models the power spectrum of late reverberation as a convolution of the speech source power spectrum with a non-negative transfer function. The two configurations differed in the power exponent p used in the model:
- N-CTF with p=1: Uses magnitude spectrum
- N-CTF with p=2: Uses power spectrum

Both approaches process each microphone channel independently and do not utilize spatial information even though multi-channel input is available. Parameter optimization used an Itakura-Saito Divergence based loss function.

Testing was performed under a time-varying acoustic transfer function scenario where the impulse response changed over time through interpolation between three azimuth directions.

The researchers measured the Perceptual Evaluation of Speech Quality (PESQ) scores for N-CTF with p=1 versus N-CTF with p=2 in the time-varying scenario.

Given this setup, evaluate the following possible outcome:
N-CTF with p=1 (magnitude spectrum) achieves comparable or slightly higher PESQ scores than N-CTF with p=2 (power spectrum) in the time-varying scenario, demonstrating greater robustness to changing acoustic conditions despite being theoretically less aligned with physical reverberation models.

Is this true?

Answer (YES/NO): YES